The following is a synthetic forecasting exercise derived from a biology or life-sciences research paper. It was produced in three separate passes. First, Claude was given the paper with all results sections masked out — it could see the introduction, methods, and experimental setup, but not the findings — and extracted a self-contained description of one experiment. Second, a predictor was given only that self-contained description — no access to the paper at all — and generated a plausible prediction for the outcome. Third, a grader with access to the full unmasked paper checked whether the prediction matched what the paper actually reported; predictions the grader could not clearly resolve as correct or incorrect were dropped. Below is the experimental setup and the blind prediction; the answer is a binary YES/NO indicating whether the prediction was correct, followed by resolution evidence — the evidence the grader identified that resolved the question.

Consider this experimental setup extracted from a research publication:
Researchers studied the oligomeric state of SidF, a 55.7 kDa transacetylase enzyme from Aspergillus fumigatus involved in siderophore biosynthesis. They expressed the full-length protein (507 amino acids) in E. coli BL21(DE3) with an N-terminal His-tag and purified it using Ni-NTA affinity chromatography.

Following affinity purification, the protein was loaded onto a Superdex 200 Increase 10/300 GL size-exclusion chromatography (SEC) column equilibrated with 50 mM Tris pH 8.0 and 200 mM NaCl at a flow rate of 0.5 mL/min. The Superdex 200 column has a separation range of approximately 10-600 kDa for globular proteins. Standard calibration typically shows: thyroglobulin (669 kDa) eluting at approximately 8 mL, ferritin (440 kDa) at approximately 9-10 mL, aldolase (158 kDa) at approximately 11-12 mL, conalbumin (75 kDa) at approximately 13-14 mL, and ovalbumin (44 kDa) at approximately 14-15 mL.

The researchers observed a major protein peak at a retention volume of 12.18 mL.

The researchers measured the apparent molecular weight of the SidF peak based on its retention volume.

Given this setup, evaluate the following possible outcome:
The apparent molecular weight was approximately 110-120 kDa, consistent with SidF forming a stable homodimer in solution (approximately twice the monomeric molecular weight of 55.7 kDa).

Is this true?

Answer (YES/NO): NO